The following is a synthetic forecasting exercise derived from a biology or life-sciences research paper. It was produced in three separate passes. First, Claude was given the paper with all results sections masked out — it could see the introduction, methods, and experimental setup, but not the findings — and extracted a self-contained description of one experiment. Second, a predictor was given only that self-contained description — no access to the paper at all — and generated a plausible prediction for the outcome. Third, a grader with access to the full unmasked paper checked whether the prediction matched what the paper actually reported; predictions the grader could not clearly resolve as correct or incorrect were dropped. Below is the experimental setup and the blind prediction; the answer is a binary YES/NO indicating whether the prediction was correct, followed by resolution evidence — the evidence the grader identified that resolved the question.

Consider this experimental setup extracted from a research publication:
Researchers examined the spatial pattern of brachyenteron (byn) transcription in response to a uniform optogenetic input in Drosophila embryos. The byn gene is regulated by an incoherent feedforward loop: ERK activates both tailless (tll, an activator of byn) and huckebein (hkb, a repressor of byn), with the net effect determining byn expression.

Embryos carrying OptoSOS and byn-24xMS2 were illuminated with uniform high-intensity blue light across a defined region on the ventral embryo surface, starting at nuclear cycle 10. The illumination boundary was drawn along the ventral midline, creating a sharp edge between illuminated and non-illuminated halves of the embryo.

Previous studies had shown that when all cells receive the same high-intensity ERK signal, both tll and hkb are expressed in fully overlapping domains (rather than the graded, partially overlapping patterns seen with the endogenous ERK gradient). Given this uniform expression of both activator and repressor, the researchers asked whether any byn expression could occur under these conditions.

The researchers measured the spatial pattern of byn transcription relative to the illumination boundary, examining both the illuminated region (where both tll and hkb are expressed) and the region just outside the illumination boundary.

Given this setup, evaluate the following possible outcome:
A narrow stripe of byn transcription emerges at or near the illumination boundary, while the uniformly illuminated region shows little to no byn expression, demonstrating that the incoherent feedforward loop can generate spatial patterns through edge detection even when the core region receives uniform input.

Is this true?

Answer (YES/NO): NO